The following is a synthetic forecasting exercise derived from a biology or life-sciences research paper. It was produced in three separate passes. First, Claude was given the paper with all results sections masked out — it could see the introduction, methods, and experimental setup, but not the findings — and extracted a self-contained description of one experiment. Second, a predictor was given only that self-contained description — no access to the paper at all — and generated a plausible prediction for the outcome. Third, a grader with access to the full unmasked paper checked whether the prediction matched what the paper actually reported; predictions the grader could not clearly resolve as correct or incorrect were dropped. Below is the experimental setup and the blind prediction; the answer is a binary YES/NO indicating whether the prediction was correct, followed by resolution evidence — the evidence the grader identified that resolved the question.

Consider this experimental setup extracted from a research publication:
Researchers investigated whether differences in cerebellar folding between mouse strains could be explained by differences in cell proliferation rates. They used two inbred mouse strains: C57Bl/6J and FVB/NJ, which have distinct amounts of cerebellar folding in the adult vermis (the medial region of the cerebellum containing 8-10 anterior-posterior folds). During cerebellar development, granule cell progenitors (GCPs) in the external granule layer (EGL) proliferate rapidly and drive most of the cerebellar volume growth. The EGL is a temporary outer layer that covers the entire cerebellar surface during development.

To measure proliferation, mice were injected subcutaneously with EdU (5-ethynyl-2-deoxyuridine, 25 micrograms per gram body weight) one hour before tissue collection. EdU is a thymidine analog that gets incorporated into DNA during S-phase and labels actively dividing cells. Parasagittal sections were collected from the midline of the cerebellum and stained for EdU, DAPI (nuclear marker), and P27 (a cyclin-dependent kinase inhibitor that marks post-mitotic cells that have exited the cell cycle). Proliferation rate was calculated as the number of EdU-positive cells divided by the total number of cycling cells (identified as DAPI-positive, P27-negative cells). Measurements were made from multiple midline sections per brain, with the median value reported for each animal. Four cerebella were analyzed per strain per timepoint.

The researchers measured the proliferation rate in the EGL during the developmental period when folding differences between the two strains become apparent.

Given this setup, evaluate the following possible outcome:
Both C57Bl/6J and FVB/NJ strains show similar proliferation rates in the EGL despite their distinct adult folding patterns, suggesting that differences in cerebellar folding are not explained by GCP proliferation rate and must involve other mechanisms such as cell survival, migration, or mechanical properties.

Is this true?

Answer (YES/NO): YES